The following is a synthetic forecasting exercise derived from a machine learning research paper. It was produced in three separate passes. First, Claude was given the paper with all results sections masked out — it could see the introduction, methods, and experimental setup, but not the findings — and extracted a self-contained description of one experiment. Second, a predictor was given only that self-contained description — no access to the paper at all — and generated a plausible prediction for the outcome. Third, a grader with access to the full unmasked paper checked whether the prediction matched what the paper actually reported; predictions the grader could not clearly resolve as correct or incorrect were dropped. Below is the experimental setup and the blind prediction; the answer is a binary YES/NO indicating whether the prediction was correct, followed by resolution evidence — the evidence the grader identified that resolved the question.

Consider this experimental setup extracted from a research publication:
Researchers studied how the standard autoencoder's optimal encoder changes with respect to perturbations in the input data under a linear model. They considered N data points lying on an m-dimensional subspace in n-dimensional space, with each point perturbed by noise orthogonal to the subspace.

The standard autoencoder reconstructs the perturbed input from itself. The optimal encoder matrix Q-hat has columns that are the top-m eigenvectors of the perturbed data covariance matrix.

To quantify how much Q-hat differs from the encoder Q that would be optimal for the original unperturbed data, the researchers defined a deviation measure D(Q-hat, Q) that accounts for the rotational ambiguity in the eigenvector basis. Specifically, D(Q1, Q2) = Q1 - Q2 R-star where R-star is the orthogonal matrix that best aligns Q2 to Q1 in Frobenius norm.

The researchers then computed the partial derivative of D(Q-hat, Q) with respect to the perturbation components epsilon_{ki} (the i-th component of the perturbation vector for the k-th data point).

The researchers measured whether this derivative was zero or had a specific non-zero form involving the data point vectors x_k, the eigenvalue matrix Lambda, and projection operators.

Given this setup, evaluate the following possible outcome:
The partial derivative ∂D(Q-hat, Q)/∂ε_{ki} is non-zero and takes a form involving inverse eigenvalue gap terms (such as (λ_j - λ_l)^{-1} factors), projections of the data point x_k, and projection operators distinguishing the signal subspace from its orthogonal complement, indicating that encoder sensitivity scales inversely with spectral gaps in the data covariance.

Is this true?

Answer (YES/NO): NO